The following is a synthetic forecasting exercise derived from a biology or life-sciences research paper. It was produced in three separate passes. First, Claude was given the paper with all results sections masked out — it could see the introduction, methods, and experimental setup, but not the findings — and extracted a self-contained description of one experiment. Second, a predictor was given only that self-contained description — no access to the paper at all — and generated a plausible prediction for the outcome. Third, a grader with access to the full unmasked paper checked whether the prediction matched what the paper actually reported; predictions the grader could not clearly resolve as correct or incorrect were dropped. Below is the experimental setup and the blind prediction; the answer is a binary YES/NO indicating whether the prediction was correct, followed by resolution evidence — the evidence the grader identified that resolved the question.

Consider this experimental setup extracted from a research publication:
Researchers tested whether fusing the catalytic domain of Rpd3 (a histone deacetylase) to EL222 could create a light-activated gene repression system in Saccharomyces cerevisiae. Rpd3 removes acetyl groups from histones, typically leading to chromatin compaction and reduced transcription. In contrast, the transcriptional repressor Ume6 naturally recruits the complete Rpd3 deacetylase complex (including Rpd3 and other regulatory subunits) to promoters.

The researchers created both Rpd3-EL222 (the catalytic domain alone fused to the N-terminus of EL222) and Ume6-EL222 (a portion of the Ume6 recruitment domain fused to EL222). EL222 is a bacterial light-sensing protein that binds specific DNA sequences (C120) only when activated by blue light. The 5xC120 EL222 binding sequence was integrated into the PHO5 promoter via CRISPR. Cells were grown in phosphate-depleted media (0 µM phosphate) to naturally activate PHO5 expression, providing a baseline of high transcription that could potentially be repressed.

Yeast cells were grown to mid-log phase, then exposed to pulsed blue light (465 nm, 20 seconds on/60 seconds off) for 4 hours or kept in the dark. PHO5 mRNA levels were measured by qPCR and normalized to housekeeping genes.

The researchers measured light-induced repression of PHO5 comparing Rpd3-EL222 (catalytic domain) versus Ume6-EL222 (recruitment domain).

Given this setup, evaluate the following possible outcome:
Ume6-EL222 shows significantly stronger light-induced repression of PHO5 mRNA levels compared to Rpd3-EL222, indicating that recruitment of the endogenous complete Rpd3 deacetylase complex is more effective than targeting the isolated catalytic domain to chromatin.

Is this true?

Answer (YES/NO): YES